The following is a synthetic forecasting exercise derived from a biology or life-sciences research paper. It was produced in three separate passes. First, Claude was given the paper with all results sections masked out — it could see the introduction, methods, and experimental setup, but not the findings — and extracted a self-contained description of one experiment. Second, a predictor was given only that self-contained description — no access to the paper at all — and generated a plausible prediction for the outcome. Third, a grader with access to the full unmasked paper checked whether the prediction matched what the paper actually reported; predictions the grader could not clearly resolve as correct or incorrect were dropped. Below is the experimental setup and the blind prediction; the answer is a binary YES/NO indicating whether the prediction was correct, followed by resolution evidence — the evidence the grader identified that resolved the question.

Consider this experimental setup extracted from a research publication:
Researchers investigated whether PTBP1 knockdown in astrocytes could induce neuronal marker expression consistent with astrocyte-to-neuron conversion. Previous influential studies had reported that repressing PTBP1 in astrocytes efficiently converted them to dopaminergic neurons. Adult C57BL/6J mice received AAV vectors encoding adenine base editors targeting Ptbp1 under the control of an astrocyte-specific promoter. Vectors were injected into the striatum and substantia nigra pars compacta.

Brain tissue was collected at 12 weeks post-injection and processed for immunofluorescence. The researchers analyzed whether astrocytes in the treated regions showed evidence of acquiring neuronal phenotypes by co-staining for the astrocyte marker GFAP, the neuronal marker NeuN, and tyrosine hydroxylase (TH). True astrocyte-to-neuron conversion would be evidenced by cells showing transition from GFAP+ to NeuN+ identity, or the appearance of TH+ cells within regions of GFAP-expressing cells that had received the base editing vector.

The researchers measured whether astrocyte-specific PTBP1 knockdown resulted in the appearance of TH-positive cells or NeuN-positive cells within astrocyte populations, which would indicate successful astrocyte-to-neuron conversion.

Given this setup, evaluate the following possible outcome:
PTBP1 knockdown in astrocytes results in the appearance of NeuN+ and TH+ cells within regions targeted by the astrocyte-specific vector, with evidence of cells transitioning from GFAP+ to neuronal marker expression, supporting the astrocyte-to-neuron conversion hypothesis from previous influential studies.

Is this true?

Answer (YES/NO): NO